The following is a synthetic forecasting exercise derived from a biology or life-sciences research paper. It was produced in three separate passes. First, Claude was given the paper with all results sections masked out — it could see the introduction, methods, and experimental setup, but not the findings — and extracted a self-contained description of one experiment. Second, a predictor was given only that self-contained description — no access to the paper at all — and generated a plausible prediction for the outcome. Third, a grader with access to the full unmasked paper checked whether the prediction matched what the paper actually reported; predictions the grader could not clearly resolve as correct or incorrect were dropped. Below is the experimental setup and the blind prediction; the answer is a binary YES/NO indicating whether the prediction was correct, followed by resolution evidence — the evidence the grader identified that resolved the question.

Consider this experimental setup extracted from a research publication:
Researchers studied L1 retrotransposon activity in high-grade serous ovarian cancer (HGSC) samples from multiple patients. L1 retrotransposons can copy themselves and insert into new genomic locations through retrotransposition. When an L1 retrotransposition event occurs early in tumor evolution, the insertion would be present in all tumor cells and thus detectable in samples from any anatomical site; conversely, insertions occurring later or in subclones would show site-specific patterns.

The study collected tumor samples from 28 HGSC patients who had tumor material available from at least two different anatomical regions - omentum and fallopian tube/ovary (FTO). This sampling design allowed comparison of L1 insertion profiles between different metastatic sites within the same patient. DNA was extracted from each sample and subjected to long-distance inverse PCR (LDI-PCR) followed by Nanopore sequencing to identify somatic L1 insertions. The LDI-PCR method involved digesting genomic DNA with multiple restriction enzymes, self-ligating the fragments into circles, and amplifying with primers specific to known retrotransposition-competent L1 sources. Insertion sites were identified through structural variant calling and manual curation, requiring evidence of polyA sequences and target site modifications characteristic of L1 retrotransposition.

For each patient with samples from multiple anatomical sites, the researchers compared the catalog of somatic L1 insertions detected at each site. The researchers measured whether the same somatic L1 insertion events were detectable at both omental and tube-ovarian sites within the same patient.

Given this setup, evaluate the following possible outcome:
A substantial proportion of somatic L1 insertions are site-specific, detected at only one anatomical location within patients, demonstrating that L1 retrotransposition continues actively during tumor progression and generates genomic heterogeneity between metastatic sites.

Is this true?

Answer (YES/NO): YES